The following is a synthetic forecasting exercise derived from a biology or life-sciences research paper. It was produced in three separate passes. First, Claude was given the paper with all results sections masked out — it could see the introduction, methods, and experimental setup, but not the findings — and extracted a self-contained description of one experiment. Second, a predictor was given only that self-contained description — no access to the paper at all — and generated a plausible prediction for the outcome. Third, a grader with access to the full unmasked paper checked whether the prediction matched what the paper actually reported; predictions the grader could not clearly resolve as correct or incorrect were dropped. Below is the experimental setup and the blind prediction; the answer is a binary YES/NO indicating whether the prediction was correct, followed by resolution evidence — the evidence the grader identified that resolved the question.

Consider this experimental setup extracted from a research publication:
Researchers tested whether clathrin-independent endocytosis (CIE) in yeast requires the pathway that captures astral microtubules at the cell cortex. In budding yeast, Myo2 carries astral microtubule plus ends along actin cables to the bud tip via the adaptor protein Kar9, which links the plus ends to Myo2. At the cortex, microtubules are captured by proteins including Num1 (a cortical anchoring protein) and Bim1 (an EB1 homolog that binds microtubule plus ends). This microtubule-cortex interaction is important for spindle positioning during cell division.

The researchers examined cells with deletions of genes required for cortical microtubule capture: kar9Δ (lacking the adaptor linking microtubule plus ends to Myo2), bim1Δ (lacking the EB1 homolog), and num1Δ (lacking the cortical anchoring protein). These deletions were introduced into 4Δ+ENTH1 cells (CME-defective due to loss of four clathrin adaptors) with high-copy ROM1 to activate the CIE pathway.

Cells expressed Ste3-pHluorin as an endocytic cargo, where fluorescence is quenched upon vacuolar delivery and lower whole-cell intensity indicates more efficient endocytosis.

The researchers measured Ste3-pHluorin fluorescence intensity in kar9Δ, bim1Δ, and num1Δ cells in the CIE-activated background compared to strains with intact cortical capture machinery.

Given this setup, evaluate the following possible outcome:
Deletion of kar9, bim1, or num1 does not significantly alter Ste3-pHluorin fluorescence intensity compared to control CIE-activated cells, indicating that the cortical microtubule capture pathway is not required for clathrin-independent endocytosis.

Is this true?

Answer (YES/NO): NO